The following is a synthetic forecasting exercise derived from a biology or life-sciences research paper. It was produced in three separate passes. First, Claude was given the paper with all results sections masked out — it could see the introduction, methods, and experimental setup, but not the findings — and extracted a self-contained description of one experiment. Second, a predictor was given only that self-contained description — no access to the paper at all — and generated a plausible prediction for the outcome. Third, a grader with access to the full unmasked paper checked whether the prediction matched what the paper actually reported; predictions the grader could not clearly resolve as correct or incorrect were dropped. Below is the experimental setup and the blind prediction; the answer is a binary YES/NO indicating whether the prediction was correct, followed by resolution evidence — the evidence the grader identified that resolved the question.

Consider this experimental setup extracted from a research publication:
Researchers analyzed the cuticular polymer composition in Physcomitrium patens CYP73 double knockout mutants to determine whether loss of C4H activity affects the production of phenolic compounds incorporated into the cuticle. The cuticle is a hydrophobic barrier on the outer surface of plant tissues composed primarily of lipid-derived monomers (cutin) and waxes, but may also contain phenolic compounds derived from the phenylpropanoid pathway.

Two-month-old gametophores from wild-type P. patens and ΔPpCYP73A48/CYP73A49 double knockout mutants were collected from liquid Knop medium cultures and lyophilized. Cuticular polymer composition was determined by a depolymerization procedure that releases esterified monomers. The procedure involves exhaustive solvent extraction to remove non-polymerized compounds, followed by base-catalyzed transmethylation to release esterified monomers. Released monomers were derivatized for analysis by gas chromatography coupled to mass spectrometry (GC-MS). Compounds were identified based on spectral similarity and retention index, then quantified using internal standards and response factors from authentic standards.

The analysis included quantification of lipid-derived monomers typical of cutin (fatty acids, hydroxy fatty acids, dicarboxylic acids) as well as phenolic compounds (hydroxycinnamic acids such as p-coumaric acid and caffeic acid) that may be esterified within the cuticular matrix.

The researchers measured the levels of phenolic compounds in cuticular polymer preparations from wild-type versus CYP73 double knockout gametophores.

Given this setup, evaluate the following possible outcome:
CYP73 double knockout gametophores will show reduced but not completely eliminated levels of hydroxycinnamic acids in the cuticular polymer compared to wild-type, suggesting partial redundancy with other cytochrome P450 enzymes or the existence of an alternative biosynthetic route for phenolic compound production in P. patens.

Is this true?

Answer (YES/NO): NO